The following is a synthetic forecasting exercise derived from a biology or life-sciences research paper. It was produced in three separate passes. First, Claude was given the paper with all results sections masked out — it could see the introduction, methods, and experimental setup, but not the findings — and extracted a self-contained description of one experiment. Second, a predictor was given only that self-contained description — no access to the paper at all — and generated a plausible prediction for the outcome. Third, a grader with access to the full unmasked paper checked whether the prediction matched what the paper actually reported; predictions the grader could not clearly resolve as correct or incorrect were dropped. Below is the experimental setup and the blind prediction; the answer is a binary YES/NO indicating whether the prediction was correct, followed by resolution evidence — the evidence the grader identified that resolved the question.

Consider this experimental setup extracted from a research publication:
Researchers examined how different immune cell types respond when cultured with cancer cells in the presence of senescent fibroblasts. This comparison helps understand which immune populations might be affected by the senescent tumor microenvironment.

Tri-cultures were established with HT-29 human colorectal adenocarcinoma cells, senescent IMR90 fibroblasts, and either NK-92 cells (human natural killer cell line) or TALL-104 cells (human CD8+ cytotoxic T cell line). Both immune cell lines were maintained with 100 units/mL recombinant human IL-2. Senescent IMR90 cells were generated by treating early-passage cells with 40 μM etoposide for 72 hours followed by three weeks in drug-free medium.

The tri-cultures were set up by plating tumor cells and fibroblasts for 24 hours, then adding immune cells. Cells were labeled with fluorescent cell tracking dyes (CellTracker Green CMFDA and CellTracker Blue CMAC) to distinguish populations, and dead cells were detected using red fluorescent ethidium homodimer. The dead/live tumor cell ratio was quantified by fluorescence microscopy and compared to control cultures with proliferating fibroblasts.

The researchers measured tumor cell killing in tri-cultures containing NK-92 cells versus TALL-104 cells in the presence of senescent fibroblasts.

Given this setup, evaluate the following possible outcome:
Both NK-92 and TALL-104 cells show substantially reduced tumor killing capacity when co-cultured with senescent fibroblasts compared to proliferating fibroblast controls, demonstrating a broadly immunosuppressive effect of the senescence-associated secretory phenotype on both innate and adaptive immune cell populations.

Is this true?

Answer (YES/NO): YES